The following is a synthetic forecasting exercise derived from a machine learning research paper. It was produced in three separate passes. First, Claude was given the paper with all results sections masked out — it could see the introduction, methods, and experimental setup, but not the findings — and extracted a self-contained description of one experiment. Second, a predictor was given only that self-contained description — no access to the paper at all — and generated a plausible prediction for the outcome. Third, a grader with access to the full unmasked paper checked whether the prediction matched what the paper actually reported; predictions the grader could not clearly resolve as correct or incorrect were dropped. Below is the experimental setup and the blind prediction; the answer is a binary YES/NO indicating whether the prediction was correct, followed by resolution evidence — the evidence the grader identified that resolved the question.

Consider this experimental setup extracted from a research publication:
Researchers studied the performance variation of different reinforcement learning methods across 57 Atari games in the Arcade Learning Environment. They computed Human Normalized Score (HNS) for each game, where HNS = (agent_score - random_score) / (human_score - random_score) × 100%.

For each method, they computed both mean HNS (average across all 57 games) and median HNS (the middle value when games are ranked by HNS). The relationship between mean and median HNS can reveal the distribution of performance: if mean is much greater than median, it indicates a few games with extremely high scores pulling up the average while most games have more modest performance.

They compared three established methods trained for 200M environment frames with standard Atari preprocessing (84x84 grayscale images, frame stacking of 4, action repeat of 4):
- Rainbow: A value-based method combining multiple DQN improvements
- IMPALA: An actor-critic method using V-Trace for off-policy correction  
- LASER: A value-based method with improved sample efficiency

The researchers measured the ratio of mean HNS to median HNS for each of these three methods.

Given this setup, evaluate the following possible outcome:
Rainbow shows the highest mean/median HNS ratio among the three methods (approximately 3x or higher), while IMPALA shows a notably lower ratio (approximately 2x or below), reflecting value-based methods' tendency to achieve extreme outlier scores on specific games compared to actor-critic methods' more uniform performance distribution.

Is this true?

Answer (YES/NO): NO